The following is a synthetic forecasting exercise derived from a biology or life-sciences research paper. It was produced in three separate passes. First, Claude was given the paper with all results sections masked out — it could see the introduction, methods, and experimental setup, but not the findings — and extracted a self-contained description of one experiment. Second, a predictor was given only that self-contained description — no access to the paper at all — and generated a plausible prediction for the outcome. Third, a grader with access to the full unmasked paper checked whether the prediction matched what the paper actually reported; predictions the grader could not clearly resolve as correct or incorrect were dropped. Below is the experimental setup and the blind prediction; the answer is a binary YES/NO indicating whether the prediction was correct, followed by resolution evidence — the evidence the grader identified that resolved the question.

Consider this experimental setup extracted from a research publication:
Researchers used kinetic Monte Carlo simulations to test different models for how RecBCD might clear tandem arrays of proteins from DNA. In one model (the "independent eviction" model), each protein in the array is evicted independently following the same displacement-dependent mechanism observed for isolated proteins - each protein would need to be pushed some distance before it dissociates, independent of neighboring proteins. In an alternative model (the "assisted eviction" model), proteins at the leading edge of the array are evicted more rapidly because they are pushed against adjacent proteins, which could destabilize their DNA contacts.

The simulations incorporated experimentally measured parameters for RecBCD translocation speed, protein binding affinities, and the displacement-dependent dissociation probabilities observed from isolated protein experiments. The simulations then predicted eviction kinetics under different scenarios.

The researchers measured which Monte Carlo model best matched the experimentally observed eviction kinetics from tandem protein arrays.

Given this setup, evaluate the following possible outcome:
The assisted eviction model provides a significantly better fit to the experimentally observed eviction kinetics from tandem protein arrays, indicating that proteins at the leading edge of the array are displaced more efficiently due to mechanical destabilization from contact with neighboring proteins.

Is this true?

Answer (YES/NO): YES